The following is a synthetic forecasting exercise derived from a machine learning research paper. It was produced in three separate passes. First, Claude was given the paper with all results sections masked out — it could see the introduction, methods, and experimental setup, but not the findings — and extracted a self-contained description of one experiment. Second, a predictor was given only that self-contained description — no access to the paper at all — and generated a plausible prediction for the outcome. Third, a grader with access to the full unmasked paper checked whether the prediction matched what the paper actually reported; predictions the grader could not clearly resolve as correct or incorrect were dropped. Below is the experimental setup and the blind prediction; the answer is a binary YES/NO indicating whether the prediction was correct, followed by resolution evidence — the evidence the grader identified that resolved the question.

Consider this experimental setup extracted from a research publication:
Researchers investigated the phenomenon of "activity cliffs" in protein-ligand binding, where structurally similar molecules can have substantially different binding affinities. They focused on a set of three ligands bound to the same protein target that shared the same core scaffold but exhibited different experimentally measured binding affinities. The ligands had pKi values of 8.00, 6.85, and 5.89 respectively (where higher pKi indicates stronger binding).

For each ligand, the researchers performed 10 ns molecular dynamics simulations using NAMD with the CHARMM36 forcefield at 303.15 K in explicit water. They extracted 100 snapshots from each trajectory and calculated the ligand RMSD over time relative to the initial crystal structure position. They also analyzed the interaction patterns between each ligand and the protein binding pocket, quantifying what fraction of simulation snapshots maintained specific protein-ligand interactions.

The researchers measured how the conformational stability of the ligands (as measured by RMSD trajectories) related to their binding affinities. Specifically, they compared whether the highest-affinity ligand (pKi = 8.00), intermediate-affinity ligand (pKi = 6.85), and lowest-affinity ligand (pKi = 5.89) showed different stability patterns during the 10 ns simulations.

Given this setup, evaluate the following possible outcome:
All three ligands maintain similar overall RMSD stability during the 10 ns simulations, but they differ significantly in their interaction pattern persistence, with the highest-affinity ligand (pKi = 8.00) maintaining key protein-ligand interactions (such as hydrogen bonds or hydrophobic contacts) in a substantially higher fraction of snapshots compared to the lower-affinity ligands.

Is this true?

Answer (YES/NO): NO